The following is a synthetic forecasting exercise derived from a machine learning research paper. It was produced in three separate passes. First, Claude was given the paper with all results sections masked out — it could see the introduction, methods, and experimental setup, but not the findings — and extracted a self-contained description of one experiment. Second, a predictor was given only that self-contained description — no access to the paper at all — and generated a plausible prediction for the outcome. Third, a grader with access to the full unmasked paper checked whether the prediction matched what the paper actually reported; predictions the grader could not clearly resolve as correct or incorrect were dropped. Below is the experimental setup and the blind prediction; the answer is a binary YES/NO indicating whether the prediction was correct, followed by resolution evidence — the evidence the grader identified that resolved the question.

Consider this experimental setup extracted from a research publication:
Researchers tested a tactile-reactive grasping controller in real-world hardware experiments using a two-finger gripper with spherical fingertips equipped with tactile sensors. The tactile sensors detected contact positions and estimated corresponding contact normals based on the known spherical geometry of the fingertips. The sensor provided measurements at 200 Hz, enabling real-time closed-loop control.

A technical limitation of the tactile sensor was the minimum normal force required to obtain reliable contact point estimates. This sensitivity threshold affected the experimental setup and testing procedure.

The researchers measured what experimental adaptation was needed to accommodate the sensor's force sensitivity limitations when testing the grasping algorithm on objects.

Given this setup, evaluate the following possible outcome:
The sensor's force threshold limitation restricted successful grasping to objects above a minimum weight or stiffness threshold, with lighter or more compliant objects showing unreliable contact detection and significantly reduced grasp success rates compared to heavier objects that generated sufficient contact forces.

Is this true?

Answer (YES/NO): NO